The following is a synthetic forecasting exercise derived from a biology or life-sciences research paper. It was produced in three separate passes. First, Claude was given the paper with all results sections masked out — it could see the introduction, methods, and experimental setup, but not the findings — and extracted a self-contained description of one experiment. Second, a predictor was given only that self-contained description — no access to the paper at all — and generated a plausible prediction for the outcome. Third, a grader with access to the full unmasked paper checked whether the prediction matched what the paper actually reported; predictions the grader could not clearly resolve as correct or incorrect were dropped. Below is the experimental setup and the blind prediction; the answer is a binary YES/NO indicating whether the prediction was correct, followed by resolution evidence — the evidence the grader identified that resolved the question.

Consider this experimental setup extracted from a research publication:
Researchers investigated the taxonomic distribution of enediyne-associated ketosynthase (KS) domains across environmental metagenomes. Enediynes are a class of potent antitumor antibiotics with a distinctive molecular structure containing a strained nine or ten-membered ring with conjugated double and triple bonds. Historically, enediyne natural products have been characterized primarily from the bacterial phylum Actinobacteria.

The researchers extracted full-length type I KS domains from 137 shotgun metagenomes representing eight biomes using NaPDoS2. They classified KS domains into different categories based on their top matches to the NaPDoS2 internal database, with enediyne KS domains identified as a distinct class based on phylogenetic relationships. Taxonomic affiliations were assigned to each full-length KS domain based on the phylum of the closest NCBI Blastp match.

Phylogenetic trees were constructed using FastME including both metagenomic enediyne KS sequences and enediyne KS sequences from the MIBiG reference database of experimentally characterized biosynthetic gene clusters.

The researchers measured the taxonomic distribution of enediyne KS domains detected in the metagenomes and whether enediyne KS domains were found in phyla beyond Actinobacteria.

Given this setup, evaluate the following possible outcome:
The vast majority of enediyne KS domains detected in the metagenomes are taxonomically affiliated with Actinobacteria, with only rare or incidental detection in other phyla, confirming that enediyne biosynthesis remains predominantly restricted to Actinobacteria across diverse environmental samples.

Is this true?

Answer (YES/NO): NO